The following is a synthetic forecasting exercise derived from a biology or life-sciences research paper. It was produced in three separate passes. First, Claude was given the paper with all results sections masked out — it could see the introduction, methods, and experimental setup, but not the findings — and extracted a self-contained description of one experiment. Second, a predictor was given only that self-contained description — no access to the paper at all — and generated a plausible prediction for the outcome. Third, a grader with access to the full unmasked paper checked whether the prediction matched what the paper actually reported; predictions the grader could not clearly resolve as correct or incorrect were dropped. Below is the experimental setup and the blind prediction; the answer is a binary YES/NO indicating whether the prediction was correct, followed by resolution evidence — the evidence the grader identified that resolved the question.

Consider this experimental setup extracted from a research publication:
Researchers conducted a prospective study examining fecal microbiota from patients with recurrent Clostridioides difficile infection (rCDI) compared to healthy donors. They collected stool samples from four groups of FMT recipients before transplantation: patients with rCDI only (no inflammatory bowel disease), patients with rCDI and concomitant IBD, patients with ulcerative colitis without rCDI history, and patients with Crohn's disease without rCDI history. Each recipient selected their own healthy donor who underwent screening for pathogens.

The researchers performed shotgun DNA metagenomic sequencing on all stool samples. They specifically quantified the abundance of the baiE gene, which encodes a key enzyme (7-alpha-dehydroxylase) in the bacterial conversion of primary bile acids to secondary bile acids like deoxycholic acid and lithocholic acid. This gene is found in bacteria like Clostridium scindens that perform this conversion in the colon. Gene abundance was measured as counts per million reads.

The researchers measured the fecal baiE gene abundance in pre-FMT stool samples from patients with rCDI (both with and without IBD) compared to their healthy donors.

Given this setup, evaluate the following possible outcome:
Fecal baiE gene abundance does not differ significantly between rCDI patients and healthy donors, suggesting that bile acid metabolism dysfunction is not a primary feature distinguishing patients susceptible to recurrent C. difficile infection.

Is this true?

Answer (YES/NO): NO